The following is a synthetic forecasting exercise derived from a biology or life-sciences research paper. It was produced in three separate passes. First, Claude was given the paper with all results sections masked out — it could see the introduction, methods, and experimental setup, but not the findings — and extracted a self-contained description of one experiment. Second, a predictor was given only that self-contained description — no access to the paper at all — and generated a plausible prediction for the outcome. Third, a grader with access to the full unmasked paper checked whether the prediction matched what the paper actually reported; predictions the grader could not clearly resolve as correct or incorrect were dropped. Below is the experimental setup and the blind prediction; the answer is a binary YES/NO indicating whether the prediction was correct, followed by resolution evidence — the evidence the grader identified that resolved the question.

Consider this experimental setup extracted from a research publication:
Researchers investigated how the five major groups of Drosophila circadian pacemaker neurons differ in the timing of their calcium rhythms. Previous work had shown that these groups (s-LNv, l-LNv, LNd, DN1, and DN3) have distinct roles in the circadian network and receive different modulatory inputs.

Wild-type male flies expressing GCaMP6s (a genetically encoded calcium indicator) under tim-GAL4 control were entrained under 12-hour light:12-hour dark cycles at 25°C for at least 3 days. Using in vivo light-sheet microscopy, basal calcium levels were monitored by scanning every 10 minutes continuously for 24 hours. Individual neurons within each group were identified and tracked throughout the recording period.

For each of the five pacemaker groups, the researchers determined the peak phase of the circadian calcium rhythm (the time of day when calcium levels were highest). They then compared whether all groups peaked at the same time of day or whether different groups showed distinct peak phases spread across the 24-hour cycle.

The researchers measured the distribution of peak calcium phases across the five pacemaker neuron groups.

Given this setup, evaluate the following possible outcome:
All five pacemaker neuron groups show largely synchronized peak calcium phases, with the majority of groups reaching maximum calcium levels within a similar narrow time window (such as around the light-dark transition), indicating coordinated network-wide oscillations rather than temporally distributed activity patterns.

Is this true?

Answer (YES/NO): NO